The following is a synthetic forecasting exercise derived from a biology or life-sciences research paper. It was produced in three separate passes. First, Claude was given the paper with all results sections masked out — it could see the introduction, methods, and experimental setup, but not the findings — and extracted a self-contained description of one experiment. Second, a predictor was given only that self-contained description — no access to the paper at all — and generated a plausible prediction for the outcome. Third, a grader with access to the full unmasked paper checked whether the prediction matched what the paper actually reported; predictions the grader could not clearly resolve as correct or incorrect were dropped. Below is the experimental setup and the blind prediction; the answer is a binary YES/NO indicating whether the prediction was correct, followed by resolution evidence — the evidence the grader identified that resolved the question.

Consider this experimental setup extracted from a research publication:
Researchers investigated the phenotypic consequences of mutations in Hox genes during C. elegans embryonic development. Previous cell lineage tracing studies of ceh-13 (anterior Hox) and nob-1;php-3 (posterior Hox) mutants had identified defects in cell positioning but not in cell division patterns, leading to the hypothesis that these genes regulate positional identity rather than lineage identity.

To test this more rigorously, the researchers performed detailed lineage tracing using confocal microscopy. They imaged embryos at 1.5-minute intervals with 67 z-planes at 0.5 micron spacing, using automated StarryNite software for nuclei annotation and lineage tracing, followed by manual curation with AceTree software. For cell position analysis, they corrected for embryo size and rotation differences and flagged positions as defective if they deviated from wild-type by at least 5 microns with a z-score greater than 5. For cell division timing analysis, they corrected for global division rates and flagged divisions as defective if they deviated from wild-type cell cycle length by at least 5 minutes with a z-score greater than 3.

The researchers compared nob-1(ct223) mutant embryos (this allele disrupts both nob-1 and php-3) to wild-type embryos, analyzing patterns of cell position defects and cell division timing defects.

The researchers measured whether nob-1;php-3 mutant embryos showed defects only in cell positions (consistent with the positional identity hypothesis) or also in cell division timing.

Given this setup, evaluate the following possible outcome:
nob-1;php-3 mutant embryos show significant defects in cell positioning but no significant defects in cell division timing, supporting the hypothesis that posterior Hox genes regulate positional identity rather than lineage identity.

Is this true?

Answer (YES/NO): NO